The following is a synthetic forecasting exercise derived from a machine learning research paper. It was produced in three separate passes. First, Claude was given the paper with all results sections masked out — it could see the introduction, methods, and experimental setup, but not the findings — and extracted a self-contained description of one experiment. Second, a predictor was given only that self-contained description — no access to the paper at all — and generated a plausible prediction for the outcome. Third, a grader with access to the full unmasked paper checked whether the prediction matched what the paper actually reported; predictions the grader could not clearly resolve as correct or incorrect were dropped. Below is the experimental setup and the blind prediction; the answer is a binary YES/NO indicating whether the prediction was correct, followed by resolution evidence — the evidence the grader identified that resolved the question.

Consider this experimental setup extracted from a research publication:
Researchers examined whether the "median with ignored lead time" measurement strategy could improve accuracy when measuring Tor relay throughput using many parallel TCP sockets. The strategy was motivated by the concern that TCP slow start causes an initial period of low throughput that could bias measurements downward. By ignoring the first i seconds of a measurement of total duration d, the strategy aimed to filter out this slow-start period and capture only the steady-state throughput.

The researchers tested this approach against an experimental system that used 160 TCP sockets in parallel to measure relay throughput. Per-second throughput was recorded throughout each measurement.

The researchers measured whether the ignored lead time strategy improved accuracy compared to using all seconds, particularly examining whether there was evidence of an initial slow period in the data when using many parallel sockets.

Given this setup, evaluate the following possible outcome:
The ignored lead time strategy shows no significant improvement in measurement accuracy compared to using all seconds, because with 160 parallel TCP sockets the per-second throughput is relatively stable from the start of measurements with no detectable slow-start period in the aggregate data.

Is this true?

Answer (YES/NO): YES